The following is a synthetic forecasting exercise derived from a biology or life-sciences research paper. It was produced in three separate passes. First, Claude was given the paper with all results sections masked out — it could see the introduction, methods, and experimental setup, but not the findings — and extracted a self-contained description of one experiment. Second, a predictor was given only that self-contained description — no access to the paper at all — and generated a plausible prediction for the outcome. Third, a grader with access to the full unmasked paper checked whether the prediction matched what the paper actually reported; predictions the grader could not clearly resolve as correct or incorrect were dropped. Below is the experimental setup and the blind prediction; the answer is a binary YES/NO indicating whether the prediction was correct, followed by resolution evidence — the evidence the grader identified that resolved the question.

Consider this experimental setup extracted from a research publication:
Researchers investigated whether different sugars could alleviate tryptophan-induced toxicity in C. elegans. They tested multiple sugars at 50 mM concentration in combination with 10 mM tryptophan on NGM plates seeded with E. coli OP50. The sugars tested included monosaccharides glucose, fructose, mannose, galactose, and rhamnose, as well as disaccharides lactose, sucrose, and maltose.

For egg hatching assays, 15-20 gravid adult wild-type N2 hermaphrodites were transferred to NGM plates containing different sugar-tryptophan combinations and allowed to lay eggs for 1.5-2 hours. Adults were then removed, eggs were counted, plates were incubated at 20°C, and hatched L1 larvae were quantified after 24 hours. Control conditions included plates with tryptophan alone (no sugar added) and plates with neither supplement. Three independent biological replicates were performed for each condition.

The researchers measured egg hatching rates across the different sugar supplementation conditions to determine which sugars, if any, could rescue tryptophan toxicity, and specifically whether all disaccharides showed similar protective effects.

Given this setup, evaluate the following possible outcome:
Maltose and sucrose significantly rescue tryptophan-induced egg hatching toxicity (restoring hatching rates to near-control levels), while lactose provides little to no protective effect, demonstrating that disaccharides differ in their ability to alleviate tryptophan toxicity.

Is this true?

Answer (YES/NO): NO